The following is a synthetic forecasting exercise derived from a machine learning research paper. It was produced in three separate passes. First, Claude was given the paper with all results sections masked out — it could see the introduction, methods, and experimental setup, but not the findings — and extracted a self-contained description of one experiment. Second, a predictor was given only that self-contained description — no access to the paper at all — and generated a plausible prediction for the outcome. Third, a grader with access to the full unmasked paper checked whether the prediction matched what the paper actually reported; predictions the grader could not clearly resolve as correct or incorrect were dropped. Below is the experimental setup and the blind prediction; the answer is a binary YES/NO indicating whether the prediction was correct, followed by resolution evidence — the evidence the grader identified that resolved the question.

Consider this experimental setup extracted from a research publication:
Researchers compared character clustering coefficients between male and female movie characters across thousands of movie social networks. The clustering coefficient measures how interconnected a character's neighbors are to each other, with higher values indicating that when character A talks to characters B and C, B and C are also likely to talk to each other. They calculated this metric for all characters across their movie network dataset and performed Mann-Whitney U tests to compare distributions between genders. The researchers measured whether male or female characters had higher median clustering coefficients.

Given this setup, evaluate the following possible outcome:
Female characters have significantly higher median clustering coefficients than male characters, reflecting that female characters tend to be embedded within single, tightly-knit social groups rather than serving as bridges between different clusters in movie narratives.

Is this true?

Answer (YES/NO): YES